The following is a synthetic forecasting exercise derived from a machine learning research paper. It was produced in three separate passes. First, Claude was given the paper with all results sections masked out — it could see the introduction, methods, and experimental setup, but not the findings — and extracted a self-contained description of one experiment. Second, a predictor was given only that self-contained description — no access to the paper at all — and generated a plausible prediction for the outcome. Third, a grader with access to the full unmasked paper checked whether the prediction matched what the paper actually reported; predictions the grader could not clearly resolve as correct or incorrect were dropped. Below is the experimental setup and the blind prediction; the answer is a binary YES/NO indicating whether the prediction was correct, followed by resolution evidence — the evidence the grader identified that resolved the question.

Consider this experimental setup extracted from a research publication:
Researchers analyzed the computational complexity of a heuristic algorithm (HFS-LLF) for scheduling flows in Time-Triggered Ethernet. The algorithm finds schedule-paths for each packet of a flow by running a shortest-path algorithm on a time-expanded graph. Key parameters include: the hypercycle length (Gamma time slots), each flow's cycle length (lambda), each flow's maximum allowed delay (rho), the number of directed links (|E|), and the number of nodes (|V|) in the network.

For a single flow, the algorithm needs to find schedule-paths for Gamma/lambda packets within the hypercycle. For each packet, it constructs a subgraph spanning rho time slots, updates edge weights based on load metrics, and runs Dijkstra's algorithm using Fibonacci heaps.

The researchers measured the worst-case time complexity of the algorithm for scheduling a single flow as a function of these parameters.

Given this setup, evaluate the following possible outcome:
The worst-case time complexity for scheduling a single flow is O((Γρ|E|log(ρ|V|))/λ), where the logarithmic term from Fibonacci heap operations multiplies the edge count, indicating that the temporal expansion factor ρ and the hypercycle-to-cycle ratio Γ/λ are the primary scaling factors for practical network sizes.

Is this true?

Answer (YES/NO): NO